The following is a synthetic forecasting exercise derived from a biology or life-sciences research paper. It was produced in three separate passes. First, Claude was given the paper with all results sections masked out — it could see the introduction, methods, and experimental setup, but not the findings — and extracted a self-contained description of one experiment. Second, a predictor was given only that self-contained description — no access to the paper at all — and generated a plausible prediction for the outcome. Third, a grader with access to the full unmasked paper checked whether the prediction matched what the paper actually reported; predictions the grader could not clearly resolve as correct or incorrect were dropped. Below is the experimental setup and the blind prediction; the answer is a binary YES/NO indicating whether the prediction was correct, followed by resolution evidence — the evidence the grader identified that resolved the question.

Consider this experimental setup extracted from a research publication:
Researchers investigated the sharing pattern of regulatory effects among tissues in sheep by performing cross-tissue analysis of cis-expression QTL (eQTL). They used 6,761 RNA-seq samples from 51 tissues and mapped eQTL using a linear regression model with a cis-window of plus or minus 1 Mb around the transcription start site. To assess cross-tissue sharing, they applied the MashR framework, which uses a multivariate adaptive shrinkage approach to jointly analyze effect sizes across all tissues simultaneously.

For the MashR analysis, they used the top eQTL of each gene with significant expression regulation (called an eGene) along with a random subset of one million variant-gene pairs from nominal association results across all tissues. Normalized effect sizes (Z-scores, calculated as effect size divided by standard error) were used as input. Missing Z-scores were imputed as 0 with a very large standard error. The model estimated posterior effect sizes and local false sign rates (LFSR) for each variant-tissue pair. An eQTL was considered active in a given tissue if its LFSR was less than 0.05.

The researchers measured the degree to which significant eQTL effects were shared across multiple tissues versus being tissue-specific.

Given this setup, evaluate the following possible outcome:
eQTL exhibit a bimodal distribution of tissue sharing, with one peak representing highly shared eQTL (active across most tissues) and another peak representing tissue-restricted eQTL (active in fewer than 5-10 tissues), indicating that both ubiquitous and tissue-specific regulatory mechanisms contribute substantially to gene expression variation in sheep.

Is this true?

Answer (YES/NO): YES